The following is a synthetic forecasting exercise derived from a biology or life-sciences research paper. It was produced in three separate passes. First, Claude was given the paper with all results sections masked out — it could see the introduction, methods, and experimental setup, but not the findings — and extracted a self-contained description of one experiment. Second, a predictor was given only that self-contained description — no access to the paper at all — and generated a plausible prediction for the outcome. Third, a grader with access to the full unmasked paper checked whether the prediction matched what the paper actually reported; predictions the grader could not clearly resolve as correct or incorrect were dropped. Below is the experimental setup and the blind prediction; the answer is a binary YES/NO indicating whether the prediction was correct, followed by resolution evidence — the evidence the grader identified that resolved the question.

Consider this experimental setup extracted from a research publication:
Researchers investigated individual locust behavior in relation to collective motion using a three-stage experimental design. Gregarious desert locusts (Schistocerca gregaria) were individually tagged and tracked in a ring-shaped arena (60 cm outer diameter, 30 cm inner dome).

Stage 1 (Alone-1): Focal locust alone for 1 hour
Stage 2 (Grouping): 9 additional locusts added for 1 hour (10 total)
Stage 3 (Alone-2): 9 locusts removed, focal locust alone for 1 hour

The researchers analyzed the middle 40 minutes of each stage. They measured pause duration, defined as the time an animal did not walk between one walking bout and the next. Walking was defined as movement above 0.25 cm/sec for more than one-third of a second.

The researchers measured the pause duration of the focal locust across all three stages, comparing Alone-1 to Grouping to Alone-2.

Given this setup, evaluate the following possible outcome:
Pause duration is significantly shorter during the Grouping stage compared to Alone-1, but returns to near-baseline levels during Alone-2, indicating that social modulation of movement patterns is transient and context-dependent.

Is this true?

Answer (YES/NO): NO